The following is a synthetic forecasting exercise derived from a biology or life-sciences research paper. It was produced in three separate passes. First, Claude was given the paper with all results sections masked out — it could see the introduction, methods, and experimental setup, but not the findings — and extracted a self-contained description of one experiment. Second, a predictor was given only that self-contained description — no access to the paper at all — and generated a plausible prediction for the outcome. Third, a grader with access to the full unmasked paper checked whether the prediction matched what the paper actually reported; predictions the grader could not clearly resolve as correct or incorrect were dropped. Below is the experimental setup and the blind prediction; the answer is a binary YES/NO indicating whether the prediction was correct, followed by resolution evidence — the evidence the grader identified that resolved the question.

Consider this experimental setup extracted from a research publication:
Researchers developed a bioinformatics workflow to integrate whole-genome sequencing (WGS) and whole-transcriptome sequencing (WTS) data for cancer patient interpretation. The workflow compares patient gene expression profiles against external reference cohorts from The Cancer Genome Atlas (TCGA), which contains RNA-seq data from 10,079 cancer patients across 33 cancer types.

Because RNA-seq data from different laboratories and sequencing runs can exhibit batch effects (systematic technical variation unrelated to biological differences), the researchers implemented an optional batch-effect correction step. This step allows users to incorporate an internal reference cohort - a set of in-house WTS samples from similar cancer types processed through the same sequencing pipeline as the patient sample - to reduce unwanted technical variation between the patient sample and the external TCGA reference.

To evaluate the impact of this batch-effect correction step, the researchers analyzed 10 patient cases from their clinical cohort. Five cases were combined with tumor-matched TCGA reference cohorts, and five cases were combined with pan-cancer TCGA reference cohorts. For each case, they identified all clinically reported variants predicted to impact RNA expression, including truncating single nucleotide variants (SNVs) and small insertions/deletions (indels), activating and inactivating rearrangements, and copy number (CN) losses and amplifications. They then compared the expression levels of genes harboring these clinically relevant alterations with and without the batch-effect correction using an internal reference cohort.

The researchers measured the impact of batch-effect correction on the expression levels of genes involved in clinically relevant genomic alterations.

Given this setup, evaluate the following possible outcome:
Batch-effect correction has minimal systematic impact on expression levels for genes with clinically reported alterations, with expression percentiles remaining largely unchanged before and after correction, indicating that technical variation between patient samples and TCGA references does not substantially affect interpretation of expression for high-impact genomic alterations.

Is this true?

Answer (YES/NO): YES